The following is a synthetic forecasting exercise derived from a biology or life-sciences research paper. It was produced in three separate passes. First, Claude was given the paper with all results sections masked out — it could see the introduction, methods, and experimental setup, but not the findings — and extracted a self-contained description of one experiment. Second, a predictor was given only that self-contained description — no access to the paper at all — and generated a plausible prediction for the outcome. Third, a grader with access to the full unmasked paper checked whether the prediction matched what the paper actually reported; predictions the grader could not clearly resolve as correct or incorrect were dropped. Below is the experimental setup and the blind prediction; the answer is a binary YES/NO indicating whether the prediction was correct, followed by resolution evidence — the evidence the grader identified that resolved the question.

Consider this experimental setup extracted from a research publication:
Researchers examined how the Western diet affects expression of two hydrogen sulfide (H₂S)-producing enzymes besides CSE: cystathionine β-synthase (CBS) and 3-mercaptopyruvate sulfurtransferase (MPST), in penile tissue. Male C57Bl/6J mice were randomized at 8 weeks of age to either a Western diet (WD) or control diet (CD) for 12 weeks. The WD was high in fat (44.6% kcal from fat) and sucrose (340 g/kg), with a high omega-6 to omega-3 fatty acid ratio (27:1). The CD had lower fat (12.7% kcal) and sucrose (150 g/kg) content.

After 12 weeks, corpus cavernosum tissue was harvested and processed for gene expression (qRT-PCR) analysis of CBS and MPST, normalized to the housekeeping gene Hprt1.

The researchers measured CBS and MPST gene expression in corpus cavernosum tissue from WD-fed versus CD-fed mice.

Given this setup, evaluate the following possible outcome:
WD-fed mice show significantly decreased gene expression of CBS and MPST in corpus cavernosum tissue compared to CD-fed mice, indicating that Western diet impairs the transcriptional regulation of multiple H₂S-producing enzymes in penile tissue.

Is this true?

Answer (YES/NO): NO